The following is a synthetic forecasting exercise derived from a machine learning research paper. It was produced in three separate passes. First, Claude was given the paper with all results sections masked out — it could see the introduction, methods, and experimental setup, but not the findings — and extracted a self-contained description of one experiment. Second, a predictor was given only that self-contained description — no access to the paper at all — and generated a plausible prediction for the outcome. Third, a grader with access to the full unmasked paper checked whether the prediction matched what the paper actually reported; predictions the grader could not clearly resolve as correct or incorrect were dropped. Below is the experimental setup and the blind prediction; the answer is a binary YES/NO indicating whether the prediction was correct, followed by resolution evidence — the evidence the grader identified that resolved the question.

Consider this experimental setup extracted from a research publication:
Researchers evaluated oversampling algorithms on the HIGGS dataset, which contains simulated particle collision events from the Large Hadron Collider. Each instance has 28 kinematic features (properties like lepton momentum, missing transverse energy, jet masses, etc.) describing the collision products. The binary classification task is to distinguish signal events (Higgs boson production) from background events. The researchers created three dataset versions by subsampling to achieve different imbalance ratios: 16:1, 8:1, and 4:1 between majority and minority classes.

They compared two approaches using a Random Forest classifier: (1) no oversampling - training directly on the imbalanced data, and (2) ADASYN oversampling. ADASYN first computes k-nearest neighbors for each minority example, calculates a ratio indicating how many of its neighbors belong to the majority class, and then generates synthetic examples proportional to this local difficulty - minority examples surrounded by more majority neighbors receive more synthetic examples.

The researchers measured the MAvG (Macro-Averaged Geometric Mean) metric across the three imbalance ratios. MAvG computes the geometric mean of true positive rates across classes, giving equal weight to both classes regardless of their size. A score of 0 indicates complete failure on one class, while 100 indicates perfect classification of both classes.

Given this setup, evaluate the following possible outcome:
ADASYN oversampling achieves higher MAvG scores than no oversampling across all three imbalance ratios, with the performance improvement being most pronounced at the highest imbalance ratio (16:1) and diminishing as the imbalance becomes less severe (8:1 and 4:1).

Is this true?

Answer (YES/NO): NO